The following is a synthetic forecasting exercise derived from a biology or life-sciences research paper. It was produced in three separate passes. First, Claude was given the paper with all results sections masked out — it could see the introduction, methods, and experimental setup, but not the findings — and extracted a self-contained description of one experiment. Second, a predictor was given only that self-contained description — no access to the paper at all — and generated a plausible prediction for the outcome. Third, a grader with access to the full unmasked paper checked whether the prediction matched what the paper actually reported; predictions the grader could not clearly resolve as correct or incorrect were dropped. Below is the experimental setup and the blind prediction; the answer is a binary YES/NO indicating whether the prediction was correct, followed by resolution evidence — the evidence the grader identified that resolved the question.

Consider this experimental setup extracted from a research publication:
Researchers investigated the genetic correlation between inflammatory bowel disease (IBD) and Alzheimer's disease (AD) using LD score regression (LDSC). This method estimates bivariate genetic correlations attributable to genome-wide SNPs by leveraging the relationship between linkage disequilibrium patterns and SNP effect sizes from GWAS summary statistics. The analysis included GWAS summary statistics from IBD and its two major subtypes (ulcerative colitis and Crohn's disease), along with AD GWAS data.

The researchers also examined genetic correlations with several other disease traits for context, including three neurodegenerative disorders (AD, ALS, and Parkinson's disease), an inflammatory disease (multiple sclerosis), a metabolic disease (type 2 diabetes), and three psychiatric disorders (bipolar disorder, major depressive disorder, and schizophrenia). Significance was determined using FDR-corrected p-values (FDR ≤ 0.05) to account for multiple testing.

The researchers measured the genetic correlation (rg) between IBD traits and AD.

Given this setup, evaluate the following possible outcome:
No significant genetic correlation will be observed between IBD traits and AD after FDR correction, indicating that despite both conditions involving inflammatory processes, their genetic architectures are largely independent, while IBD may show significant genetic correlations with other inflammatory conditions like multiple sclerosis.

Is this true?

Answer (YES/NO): YES